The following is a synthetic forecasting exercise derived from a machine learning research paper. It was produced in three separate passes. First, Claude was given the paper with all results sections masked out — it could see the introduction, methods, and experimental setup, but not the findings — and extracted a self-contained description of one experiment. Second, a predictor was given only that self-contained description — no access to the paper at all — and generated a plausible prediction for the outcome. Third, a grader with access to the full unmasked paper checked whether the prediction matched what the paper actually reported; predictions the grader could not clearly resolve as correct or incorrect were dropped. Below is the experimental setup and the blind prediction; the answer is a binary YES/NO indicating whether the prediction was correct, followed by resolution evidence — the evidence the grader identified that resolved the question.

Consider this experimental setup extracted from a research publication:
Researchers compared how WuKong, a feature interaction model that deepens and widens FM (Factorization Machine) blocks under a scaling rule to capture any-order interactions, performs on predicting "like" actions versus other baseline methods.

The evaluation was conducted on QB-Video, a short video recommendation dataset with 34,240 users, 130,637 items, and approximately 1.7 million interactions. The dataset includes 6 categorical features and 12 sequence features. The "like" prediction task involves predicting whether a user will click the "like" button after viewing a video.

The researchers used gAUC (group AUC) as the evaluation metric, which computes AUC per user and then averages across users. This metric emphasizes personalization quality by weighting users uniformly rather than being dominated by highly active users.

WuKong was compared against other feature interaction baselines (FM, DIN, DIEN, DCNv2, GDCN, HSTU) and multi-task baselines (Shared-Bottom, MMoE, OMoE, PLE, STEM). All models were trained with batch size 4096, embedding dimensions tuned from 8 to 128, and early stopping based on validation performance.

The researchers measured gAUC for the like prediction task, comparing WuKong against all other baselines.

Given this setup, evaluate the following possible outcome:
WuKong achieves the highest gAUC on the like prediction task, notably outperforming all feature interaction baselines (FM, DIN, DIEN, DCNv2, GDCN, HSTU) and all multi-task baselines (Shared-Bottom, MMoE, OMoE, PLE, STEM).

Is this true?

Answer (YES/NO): YES